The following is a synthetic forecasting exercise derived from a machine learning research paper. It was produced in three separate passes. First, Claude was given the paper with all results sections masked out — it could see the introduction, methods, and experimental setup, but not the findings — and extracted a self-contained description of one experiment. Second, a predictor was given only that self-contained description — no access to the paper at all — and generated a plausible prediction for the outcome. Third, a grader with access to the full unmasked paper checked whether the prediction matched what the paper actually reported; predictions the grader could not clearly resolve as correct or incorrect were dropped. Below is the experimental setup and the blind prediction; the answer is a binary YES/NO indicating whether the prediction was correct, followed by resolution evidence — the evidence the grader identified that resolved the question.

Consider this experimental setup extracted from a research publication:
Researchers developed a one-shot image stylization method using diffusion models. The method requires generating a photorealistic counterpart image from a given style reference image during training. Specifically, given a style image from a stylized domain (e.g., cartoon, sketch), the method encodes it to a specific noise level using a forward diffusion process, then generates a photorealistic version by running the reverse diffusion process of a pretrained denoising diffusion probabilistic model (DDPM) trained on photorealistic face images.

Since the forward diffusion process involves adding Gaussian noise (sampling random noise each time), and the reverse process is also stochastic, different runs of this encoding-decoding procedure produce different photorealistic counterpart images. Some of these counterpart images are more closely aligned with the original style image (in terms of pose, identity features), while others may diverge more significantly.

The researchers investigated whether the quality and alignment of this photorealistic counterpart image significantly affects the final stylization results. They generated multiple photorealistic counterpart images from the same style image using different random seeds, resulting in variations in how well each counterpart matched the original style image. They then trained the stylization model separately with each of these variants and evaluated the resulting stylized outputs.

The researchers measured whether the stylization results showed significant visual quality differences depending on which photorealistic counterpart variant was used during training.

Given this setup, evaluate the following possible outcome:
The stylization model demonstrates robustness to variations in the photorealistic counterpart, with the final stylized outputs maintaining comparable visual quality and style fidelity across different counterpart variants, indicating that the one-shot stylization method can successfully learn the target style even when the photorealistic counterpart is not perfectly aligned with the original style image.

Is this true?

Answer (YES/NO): YES